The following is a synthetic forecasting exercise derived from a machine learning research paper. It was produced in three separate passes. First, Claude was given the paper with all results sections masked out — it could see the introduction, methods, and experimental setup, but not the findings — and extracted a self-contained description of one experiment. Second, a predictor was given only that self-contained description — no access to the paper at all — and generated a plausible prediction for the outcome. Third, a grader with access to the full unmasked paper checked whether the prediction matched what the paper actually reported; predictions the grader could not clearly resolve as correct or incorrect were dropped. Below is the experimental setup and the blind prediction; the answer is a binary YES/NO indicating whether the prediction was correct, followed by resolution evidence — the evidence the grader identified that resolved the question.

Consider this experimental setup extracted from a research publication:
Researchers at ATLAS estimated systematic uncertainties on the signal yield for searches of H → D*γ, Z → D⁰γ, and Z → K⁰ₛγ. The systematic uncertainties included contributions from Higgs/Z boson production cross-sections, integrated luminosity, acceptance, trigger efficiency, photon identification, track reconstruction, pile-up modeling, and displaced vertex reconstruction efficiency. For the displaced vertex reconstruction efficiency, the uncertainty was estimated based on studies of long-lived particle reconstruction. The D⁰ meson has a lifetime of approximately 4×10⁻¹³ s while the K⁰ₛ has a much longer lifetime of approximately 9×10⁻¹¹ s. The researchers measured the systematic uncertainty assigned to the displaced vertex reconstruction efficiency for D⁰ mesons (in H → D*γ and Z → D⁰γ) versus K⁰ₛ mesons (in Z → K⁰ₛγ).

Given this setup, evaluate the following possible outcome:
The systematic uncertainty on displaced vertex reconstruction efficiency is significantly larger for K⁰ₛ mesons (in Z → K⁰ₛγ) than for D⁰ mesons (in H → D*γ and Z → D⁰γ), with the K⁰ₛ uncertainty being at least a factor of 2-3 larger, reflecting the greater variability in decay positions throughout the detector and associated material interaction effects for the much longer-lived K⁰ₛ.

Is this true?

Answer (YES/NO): YES